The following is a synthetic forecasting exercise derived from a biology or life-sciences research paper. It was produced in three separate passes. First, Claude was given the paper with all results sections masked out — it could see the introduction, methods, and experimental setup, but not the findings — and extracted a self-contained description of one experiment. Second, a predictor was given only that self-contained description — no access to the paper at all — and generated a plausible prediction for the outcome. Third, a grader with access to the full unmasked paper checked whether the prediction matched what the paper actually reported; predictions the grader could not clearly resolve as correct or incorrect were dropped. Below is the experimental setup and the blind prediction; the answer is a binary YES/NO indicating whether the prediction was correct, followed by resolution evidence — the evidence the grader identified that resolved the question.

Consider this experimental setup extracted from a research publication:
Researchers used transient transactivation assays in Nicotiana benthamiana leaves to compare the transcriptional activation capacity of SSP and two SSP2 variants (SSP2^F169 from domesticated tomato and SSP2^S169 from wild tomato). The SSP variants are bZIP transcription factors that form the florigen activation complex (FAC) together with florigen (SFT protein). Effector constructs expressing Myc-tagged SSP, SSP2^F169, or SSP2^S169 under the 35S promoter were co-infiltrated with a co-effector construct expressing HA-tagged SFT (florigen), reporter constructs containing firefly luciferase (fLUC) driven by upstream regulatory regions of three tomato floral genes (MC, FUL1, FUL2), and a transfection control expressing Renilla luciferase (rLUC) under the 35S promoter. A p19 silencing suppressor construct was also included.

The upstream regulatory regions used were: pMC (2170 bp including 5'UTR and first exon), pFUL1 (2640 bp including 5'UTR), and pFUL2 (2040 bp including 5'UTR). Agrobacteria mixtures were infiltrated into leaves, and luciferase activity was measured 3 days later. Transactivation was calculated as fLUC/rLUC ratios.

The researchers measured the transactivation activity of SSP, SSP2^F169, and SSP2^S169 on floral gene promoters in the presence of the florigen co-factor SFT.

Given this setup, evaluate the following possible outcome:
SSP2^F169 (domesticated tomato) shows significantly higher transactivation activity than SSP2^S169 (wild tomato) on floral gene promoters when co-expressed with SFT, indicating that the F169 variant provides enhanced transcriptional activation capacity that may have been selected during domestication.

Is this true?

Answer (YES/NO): NO